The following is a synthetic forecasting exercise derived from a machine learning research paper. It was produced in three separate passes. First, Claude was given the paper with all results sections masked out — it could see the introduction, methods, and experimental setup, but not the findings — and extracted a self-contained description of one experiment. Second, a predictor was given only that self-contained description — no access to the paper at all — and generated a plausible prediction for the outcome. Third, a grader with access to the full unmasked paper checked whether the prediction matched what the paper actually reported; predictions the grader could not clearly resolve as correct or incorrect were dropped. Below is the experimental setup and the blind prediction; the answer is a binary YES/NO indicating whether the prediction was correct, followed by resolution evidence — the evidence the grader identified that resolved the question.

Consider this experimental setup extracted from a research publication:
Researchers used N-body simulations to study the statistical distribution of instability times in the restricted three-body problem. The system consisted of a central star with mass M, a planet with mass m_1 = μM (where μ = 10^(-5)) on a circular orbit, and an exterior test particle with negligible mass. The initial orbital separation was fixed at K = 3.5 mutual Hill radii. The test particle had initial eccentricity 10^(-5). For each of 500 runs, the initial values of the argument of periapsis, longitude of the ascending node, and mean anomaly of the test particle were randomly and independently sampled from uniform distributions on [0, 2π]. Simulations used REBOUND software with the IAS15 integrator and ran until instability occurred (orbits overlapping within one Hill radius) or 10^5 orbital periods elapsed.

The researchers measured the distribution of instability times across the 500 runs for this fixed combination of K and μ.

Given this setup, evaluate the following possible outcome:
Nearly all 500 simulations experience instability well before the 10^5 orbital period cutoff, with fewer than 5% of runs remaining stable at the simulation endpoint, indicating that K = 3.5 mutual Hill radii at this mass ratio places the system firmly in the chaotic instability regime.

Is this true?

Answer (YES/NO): NO